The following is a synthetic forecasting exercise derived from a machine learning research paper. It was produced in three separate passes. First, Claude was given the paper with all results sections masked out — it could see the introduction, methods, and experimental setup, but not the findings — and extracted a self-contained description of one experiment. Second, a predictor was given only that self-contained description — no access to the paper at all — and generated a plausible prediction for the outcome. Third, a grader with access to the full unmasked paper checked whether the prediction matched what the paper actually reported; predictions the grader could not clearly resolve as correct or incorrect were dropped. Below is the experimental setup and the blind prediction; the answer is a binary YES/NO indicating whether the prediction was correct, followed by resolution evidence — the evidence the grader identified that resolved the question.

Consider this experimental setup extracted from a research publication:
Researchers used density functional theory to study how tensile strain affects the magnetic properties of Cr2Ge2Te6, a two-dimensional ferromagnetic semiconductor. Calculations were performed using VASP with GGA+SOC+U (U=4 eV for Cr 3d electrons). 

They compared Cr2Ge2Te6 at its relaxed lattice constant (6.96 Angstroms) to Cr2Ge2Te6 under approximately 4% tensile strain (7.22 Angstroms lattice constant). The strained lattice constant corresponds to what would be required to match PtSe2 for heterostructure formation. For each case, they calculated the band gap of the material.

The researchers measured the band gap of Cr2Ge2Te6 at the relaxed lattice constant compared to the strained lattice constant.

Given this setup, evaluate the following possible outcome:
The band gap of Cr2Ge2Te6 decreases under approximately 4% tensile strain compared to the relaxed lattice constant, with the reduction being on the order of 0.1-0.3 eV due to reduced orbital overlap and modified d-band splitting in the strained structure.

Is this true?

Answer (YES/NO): NO